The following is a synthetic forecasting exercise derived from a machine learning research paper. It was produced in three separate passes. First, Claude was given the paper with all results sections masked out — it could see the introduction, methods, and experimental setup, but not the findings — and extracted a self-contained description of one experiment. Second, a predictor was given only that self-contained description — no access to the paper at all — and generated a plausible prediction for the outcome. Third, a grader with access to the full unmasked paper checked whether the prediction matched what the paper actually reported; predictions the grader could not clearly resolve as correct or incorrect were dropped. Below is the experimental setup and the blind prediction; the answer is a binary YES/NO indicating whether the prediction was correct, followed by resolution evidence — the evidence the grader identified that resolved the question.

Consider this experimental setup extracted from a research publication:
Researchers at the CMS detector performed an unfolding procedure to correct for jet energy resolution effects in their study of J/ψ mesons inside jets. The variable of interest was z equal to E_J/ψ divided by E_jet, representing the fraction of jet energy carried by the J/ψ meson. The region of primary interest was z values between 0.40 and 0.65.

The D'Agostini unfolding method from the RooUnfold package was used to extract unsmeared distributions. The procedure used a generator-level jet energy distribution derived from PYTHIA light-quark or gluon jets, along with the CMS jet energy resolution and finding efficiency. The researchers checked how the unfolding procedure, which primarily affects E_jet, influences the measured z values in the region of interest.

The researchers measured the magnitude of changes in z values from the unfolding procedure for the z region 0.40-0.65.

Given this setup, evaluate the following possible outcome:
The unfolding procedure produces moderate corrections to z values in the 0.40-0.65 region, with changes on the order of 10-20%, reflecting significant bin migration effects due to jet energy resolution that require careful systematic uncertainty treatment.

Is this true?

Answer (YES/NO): NO